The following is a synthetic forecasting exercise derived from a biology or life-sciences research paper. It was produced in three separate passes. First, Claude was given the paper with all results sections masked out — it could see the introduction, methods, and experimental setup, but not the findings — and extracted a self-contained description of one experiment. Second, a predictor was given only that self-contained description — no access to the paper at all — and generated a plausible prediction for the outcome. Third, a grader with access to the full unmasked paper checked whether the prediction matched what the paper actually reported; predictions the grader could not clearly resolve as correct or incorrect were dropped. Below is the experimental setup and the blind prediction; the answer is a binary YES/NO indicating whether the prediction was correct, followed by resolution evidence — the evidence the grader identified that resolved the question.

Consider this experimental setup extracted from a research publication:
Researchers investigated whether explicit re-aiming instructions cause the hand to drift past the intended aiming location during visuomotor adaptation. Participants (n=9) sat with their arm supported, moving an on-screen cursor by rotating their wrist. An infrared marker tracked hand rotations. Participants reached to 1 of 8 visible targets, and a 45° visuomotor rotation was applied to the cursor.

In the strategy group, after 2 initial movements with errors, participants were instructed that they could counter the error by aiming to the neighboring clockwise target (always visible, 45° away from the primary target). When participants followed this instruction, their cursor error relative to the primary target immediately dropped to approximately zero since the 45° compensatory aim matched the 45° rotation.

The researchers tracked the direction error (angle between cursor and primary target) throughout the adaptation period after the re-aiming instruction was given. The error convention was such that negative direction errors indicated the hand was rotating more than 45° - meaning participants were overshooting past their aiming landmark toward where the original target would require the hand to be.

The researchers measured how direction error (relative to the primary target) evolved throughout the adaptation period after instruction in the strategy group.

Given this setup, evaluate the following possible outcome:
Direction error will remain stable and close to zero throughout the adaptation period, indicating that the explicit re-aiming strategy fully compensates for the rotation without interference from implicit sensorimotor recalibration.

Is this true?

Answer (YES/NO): NO